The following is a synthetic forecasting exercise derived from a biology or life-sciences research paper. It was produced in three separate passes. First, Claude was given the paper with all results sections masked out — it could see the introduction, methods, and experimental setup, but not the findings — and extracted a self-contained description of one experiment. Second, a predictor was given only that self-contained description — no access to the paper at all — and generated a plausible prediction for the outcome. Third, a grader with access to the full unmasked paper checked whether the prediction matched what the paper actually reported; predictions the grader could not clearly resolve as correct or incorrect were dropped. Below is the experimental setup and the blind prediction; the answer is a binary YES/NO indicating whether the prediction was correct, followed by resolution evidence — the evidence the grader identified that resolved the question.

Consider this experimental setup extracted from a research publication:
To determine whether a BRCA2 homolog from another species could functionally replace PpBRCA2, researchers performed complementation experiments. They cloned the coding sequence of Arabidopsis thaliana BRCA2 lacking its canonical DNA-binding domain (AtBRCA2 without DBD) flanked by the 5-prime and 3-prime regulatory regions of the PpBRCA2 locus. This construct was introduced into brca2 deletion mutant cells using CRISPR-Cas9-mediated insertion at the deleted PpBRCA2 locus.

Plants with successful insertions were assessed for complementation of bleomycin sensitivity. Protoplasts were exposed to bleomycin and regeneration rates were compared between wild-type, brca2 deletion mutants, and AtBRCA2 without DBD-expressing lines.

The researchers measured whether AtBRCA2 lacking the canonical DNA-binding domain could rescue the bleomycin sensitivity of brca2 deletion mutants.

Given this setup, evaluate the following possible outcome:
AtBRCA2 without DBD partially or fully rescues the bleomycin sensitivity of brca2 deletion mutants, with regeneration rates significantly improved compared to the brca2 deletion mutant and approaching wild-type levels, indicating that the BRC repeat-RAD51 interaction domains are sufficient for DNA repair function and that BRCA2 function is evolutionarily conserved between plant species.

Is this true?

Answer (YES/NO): NO